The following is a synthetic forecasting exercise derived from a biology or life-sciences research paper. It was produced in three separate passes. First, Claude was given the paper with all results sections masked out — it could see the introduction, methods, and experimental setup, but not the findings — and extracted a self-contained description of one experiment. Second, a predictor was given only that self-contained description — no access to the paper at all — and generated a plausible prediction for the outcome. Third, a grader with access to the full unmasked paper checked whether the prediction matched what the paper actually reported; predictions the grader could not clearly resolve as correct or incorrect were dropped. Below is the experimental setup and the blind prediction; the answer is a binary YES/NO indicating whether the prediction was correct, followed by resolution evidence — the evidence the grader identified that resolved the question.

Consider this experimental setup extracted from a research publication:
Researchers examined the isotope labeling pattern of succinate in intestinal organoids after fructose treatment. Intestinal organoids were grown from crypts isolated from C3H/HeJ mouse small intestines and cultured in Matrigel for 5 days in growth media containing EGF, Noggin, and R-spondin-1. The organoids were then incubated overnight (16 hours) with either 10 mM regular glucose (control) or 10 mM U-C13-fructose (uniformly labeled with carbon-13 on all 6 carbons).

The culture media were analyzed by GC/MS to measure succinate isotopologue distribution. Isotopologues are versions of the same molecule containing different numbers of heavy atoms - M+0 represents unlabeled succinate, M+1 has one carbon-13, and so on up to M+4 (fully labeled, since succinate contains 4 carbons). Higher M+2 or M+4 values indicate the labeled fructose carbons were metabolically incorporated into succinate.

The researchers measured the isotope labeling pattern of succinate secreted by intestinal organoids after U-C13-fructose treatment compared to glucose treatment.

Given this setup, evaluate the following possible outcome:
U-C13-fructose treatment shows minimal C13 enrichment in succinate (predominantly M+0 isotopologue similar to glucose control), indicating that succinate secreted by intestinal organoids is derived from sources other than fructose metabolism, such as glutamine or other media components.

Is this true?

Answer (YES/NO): NO